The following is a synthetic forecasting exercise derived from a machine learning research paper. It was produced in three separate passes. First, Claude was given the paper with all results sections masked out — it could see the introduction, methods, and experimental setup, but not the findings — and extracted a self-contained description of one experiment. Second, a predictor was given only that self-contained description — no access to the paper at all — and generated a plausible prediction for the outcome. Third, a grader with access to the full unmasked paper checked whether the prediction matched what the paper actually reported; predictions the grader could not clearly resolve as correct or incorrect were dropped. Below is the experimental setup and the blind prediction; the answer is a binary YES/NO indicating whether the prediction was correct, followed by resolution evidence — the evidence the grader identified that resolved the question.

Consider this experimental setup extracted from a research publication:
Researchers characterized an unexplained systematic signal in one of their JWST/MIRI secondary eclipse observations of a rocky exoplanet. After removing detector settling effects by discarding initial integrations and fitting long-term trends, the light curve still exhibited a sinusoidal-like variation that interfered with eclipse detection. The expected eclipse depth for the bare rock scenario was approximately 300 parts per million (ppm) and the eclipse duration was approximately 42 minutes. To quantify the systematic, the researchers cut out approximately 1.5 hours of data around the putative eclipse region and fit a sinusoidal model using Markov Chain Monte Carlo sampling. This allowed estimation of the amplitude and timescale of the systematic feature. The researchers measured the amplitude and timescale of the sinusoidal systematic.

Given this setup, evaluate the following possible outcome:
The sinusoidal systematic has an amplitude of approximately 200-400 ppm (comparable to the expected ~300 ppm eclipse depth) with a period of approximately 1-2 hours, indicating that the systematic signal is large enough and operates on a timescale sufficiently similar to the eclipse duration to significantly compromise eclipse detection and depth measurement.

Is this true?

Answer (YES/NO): YES